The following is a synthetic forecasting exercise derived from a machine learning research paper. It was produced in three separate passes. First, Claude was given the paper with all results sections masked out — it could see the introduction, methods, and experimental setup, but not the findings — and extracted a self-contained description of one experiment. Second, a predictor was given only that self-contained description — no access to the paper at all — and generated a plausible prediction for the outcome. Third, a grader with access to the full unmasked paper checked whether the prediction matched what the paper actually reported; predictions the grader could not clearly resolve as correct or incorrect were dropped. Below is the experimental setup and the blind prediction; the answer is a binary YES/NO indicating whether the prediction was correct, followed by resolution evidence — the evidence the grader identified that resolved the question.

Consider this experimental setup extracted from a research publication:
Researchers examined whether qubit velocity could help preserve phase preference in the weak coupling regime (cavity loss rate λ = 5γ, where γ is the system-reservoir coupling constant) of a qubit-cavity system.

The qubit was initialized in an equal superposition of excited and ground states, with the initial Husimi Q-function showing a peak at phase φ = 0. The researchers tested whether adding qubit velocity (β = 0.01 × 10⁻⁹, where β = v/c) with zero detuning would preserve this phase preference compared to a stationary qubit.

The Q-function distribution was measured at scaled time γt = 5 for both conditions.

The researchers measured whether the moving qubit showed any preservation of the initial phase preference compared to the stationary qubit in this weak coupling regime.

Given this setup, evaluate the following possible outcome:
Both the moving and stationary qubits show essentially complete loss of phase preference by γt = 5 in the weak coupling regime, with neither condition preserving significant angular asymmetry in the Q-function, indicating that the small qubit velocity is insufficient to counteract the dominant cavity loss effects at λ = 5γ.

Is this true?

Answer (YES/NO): YES